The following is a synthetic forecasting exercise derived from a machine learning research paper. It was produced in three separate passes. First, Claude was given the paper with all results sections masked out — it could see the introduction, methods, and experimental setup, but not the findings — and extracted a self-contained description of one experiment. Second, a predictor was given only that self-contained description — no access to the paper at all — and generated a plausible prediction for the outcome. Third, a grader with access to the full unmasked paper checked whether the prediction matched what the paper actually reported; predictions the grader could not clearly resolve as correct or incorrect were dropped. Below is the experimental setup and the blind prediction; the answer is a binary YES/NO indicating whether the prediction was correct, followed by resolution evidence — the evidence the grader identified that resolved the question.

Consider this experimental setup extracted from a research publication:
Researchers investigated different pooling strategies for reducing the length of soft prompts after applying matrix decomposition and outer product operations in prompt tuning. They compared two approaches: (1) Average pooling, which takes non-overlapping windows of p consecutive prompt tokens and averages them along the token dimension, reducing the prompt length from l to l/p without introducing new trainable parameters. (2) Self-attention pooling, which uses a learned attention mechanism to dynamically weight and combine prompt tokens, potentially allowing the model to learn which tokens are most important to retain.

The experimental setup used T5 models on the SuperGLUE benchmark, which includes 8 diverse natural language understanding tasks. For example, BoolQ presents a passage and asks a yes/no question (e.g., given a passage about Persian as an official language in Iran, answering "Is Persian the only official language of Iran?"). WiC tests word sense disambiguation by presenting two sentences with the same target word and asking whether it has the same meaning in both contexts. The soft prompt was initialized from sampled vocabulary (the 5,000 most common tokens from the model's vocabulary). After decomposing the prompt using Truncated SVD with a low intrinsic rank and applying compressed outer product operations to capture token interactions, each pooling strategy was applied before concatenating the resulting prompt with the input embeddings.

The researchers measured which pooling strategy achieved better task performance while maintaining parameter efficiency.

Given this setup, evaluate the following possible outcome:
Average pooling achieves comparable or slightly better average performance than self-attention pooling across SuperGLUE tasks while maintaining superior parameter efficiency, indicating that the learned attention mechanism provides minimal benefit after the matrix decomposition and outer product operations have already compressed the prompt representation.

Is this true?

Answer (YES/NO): YES